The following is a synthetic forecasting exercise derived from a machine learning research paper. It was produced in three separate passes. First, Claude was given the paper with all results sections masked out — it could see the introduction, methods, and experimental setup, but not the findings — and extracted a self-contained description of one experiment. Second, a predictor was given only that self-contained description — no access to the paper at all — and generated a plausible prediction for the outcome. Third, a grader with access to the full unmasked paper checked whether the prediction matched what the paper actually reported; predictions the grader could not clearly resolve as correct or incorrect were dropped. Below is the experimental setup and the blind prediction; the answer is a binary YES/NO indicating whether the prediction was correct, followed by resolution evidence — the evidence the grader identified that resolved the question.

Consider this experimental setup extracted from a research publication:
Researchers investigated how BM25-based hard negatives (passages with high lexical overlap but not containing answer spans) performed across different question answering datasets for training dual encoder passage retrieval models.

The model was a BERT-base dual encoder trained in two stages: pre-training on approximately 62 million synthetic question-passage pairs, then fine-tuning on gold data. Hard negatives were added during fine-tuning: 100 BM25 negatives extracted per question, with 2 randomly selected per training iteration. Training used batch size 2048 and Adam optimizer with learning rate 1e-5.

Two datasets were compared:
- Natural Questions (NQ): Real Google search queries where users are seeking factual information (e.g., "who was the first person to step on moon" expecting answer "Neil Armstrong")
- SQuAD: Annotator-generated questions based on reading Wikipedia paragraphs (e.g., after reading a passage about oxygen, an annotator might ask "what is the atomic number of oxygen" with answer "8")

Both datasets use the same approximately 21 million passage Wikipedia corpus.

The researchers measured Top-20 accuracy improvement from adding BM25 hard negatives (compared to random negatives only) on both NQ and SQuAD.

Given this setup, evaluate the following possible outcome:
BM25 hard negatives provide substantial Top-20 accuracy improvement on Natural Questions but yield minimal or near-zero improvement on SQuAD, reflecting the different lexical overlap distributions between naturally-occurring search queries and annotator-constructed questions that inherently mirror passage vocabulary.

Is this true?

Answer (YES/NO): NO